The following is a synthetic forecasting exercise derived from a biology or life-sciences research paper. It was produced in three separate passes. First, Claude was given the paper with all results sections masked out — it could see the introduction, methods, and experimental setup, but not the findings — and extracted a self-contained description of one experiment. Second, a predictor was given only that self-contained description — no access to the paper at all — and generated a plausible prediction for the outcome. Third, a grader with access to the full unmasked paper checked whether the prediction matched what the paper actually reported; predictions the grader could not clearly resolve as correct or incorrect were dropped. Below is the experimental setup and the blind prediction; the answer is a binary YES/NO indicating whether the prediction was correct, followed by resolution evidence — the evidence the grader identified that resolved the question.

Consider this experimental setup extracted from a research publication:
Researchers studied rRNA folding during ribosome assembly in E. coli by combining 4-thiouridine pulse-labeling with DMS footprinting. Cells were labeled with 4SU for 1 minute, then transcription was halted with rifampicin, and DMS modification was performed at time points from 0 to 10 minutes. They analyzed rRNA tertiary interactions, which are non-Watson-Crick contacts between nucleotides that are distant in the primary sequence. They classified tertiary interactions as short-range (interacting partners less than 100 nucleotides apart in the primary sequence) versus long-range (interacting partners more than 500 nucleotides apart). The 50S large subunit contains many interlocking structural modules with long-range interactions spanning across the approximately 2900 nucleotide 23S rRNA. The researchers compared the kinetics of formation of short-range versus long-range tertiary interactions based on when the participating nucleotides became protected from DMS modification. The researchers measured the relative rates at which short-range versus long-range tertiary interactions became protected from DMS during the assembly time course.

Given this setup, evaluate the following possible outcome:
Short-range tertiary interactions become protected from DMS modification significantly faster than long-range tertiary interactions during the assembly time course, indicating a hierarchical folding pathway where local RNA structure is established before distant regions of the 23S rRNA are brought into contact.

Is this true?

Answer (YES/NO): YES